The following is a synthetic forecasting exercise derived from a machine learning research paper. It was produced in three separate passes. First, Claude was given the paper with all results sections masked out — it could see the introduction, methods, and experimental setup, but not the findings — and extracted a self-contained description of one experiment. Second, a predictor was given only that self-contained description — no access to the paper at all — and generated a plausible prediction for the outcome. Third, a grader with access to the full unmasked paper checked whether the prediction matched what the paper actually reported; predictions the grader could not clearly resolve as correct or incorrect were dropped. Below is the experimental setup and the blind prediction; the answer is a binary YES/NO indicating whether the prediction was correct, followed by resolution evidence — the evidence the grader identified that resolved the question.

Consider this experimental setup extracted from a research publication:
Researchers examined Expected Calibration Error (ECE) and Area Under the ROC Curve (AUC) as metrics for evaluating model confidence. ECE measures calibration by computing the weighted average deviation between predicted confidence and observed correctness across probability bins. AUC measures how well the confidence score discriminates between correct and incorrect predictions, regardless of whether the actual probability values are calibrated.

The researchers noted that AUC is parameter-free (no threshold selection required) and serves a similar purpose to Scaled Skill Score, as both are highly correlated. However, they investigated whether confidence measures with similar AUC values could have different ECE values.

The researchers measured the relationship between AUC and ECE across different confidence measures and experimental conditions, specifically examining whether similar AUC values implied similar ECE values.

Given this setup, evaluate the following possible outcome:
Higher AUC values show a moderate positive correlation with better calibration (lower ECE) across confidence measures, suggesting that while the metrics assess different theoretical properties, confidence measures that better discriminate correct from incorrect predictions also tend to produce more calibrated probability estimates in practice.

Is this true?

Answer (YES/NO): NO